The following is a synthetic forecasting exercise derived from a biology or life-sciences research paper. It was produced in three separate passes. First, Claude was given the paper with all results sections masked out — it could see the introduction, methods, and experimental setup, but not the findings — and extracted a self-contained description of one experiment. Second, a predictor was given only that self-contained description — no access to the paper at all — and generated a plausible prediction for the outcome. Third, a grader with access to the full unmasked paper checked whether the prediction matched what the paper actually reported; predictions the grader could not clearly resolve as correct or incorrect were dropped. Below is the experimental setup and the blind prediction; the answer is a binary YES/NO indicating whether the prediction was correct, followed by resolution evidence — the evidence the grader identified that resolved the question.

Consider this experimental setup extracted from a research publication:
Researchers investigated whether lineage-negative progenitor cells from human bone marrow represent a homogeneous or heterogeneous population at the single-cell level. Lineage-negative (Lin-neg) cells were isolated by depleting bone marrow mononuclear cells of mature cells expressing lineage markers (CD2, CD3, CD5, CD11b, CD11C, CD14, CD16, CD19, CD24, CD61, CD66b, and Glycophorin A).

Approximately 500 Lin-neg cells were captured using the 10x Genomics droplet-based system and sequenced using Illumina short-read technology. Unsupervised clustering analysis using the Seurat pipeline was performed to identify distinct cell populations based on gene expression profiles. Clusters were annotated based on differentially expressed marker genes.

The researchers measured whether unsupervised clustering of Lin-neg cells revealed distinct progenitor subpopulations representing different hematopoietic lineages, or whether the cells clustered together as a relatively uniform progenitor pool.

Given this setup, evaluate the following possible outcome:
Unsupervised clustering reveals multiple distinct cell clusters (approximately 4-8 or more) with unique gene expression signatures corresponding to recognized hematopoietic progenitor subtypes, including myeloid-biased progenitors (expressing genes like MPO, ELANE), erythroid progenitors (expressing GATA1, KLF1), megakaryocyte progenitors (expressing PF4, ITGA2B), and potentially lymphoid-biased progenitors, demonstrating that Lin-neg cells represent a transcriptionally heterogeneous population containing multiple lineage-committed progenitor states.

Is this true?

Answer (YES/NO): YES